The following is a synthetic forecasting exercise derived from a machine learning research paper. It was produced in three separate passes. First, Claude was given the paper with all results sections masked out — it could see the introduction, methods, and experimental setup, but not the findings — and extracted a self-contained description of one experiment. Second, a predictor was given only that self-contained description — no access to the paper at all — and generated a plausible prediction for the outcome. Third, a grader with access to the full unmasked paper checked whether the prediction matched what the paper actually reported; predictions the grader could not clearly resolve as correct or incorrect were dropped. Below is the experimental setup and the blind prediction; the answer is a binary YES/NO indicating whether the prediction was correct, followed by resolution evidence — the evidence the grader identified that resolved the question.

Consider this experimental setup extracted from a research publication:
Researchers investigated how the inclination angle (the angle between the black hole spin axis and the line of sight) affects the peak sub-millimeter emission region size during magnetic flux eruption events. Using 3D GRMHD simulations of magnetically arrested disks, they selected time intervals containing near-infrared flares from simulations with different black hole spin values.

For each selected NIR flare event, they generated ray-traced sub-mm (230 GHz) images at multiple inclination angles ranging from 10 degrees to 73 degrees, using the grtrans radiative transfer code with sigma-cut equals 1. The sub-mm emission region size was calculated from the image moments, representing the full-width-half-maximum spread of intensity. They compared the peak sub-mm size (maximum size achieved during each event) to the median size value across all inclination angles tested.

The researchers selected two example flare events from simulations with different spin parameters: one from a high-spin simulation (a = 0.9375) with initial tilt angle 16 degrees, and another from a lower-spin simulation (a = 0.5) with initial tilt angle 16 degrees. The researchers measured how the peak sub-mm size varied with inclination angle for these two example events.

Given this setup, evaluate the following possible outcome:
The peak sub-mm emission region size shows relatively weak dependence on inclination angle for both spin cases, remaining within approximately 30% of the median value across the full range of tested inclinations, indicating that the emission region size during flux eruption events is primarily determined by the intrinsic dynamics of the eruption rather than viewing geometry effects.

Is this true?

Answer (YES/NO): NO